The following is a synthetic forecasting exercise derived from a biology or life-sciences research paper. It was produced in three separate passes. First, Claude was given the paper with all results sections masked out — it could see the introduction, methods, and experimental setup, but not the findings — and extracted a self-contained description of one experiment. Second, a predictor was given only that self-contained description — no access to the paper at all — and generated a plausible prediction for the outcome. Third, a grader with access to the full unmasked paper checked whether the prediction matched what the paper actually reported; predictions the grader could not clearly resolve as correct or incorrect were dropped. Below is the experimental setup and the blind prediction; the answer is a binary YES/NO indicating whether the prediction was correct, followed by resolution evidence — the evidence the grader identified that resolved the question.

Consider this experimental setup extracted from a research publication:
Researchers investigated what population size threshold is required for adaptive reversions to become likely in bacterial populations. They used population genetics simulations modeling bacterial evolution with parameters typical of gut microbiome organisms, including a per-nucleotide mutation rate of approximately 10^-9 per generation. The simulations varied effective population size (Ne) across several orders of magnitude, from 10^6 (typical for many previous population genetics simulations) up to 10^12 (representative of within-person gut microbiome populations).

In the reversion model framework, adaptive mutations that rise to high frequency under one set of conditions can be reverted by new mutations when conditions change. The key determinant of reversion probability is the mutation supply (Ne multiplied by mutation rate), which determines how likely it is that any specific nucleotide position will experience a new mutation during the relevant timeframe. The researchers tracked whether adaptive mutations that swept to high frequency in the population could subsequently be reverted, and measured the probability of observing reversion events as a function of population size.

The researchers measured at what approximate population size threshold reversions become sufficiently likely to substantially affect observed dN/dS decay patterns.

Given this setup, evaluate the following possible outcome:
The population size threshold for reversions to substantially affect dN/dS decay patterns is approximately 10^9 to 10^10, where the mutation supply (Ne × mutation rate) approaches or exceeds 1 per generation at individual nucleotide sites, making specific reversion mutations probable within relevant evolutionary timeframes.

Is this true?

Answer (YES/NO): YES